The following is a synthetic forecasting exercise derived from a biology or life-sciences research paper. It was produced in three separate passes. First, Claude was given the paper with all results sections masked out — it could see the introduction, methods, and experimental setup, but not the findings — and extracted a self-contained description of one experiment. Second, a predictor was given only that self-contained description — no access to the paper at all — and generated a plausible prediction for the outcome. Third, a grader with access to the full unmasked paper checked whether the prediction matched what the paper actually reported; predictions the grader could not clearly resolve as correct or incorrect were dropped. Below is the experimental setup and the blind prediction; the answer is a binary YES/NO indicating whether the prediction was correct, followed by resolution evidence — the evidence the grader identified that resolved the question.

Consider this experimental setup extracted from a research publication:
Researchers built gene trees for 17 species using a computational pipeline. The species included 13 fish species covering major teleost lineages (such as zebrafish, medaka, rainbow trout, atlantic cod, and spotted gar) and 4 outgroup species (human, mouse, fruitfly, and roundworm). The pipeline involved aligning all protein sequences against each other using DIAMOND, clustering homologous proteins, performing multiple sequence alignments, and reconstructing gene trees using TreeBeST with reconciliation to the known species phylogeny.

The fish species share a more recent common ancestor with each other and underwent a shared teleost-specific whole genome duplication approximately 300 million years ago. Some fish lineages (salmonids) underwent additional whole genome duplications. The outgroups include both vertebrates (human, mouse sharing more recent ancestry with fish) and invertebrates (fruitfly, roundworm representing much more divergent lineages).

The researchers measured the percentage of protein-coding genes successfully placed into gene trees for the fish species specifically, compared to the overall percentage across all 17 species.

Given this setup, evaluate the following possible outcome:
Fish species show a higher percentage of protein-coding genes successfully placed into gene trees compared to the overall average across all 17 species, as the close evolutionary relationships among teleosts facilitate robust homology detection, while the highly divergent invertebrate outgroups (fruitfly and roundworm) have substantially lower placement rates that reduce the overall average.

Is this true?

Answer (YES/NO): YES